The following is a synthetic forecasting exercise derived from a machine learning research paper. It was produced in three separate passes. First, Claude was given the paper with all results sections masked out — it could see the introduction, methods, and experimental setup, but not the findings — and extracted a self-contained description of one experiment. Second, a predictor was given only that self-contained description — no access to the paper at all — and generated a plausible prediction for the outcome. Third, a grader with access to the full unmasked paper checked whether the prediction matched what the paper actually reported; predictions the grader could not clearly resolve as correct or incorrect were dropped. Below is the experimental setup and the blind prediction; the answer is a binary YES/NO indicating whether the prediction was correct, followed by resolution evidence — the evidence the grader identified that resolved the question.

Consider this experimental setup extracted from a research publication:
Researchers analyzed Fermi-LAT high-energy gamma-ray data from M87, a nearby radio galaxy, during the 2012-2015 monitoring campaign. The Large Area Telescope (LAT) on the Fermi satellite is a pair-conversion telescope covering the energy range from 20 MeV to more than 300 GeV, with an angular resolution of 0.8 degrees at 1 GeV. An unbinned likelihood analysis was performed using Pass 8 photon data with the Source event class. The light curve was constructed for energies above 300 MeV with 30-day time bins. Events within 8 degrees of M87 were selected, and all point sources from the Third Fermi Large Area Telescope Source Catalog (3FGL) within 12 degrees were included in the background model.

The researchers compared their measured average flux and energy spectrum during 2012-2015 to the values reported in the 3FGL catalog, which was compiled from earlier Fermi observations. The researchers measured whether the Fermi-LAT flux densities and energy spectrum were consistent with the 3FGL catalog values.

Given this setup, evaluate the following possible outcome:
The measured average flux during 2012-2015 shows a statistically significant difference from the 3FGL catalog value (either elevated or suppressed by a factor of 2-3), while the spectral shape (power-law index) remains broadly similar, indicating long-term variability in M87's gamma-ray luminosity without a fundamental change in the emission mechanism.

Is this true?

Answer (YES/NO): NO